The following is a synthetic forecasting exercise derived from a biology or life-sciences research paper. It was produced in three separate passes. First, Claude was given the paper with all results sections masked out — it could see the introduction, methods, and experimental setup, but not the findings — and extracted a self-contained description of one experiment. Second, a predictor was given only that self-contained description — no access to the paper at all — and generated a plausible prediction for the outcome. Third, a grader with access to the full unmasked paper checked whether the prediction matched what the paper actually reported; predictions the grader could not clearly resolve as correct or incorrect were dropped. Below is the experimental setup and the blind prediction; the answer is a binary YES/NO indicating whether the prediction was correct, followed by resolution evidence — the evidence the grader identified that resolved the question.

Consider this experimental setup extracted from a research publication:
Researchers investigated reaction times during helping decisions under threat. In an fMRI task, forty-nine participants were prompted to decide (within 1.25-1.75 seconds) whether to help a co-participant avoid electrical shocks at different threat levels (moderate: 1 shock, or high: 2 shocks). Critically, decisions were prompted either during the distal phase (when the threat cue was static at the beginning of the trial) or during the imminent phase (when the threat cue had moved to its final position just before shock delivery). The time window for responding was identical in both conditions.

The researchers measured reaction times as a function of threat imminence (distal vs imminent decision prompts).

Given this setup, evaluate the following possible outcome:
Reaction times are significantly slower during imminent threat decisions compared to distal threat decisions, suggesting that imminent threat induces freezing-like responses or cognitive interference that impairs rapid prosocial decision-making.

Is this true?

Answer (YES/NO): NO